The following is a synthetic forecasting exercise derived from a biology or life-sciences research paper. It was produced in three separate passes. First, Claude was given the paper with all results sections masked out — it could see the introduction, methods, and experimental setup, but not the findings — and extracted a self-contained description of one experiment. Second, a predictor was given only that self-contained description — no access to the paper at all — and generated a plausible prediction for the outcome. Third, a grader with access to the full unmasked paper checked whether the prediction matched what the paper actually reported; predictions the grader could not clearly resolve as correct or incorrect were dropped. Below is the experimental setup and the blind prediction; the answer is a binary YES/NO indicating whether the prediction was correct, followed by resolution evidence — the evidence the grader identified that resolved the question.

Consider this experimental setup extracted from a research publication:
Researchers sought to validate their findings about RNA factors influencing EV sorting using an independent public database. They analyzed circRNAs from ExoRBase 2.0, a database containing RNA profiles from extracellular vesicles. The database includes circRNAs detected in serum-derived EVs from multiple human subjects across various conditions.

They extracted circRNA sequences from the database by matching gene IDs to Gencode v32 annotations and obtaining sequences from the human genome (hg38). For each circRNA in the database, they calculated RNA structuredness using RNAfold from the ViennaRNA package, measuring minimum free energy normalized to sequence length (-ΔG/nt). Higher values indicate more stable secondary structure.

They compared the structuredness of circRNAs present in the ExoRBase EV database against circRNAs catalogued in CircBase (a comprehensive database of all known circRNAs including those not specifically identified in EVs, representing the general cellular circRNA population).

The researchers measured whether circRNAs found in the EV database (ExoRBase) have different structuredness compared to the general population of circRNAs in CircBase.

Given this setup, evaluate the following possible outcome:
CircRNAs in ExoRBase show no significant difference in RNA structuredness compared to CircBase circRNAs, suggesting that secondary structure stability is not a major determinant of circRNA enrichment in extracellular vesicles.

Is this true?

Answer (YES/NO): NO